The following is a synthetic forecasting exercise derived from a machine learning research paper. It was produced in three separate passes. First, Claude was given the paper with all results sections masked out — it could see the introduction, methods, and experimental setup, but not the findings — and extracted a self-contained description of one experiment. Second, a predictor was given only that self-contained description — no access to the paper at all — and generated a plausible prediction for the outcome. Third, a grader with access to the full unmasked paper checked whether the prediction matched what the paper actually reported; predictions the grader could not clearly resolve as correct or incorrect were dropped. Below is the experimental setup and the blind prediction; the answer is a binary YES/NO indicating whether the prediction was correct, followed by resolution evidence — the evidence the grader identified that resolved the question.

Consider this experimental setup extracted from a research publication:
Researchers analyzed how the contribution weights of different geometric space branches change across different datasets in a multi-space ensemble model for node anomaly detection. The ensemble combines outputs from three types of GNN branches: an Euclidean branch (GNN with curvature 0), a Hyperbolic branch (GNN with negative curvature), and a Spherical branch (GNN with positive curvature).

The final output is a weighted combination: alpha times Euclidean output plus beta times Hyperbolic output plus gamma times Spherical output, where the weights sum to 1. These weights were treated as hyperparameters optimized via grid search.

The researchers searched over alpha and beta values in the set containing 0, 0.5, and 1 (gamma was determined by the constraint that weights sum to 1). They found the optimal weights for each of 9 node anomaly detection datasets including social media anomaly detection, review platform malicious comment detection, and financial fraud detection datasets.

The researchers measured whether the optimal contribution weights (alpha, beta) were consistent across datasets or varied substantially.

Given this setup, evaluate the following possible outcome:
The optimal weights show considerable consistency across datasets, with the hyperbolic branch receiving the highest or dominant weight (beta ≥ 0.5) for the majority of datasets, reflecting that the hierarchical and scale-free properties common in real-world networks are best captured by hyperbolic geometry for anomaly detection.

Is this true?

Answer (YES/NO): NO